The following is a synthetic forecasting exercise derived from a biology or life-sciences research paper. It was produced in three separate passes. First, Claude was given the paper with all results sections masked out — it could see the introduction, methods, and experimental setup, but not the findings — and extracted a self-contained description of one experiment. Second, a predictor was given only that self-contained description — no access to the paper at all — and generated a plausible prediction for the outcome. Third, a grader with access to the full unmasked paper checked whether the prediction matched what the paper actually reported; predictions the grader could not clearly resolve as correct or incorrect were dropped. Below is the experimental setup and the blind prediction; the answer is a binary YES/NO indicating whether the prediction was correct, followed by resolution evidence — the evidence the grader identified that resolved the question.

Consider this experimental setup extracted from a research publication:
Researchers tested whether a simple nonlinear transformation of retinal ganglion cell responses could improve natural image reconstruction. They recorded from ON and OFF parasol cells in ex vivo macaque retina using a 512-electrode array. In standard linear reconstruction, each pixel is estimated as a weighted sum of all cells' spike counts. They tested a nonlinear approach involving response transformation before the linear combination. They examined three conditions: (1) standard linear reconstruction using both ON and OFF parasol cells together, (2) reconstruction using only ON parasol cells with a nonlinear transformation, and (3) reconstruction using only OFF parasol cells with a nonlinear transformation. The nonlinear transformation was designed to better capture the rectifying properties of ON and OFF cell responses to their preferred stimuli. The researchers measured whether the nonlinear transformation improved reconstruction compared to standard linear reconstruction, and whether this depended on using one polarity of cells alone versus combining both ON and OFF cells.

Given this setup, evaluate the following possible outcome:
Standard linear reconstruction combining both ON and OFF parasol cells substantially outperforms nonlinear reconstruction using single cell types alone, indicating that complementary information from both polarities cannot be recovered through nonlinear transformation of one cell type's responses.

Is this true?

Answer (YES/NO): YES